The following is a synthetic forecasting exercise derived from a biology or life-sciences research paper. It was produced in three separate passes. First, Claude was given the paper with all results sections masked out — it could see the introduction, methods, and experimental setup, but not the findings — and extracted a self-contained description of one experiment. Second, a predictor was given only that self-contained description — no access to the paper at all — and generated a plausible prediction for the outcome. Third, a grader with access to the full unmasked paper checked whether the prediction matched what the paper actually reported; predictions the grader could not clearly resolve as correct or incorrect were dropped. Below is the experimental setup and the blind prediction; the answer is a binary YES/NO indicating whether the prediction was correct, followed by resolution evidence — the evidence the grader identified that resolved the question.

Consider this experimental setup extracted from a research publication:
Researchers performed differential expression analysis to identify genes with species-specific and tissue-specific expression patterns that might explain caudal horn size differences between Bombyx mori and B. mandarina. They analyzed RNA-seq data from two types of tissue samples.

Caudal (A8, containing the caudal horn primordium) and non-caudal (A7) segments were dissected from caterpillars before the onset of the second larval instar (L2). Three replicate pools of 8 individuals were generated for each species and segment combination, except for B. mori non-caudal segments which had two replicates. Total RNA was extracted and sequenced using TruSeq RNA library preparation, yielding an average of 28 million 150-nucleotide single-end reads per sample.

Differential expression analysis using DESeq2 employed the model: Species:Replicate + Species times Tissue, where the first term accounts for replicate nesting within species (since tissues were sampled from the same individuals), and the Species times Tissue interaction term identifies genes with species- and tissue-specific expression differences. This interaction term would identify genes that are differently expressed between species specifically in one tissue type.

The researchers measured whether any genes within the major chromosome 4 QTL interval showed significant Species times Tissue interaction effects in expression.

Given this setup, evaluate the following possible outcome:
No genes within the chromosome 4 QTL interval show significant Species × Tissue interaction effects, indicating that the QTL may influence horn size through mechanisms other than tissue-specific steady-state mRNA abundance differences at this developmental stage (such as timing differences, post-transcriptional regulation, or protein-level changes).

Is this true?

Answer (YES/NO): NO